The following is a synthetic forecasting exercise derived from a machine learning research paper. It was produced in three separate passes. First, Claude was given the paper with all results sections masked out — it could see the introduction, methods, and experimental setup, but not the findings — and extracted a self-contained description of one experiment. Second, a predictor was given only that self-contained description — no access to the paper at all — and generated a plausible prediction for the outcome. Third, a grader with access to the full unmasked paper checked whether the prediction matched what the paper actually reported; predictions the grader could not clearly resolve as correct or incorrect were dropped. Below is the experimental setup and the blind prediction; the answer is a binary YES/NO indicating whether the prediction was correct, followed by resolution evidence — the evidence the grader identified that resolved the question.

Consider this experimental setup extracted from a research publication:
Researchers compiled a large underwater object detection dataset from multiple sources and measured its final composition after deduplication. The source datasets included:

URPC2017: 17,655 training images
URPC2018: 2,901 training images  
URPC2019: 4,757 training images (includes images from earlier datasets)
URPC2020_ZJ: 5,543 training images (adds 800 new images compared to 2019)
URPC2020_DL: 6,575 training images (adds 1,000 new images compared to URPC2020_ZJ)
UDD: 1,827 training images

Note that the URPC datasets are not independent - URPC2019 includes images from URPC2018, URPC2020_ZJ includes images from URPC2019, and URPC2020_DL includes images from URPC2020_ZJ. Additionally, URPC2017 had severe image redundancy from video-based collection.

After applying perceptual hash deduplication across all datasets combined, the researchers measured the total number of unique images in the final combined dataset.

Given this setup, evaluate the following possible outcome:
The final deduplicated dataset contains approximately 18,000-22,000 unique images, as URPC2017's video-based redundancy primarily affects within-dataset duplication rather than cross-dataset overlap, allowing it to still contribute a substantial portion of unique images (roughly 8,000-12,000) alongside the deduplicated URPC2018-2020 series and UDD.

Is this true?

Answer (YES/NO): NO